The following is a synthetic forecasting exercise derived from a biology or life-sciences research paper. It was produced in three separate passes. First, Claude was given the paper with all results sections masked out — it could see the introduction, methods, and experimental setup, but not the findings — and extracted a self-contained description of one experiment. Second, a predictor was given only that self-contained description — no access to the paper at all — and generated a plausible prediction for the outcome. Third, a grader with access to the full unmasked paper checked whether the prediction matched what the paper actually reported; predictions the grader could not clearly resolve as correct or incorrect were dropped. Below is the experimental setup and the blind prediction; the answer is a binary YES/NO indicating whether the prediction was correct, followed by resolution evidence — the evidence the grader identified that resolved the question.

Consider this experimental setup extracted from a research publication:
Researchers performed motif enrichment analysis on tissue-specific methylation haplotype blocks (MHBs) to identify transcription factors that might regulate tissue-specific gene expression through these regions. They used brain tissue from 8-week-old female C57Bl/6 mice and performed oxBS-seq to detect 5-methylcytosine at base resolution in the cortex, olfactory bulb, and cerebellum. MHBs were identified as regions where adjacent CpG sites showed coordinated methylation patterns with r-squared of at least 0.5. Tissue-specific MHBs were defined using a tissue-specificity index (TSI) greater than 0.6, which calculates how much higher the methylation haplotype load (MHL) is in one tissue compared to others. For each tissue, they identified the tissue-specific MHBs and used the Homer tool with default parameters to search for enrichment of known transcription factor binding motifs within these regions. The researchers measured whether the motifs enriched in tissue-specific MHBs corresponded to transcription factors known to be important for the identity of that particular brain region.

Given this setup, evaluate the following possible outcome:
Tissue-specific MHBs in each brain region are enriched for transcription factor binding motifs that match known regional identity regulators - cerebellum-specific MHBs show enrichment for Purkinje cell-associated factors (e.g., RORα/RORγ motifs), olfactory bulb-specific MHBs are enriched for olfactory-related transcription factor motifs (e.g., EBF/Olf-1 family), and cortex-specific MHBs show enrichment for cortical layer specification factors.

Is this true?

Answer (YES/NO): NO